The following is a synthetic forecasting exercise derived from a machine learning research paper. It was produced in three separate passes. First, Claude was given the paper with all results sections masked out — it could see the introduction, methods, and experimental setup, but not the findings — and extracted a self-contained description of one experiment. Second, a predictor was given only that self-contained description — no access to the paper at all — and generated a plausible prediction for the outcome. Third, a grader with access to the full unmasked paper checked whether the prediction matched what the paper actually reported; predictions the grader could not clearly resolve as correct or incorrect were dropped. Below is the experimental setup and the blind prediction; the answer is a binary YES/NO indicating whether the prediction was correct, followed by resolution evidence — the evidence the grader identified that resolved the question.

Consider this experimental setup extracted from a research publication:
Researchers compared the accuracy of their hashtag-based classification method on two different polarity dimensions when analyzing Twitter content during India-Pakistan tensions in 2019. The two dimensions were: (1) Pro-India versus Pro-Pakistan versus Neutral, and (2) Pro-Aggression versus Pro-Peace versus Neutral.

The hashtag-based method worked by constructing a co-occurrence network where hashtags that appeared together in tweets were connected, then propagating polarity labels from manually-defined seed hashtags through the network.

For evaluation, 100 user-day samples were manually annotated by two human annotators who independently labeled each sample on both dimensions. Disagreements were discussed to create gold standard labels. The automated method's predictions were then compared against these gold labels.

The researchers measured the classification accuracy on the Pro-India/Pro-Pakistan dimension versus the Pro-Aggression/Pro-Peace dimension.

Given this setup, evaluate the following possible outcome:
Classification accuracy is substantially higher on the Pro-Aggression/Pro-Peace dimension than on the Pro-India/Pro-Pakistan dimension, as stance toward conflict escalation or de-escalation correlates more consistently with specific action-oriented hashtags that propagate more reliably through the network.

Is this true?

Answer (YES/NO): NO